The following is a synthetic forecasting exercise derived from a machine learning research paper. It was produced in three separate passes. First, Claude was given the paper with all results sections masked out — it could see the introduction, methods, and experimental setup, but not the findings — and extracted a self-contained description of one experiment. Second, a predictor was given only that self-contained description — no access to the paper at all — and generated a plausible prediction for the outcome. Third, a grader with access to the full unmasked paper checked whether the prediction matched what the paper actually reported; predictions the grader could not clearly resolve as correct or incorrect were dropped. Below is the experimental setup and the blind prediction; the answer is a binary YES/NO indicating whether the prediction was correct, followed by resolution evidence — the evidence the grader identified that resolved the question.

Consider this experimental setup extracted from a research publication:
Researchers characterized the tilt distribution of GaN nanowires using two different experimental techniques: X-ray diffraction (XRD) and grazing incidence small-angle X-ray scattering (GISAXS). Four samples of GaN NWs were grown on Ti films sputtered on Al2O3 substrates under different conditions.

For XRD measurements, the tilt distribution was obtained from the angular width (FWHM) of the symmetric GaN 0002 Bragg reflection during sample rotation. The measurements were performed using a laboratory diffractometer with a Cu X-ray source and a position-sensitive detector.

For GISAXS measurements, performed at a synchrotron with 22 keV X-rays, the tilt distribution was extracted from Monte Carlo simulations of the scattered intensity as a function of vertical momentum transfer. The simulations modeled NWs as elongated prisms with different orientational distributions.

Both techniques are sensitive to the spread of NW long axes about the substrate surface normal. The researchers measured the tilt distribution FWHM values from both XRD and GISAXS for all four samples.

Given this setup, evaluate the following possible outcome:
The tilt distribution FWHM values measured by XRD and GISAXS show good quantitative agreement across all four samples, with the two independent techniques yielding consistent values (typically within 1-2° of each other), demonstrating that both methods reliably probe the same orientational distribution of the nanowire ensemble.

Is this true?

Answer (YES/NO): NO